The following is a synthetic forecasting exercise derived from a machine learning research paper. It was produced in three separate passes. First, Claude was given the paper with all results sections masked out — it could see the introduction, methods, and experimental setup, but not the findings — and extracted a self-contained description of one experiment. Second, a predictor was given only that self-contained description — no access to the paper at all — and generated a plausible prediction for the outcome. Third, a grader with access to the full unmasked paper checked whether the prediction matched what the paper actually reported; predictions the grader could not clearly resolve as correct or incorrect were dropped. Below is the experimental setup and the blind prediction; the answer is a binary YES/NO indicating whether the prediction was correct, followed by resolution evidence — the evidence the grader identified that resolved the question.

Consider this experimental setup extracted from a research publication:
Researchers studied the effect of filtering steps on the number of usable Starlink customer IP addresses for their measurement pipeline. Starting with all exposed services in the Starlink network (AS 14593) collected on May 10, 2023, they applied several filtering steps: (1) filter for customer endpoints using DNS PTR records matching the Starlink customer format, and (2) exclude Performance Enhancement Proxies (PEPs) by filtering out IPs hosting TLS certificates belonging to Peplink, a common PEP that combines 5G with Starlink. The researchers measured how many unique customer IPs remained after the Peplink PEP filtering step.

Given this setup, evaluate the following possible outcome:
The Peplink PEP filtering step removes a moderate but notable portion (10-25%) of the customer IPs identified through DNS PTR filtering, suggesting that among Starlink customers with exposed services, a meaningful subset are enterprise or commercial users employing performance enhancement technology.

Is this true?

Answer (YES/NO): NO